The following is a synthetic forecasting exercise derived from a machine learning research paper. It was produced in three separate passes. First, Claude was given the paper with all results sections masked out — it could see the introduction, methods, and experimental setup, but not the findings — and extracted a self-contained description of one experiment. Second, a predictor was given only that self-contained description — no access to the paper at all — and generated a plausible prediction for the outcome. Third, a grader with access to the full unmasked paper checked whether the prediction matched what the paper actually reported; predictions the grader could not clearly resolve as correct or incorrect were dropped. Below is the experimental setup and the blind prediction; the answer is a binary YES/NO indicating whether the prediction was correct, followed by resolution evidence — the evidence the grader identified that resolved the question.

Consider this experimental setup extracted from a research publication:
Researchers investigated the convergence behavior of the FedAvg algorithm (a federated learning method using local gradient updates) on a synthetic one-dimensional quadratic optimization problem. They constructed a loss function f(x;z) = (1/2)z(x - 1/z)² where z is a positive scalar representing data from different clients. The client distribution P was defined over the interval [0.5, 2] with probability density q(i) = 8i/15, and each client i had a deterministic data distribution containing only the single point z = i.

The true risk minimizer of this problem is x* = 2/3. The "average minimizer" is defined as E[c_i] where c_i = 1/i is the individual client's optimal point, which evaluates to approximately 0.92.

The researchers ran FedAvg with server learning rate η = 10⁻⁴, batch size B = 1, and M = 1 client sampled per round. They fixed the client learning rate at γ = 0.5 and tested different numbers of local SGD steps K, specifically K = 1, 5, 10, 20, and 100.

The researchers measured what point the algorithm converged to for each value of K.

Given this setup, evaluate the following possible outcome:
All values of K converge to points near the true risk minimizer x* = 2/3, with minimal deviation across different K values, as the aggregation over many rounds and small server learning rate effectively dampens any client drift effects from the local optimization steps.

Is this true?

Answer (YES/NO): NO